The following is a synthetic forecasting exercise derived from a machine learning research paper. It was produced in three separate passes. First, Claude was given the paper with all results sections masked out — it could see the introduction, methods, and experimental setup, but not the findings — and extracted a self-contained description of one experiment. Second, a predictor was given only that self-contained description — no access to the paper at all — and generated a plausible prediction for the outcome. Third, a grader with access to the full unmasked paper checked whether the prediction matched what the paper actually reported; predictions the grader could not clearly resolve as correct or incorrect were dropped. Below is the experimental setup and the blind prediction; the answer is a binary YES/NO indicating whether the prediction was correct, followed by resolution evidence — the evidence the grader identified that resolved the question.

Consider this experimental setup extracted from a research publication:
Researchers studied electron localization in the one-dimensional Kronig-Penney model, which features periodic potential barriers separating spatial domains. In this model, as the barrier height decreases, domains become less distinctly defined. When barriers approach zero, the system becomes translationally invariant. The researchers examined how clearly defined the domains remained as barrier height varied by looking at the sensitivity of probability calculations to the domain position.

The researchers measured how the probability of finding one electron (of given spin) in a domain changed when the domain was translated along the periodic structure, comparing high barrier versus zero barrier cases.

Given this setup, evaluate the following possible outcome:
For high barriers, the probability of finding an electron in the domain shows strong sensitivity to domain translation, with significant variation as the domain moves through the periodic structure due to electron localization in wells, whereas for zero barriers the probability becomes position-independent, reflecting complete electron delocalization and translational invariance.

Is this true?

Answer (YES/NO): YES